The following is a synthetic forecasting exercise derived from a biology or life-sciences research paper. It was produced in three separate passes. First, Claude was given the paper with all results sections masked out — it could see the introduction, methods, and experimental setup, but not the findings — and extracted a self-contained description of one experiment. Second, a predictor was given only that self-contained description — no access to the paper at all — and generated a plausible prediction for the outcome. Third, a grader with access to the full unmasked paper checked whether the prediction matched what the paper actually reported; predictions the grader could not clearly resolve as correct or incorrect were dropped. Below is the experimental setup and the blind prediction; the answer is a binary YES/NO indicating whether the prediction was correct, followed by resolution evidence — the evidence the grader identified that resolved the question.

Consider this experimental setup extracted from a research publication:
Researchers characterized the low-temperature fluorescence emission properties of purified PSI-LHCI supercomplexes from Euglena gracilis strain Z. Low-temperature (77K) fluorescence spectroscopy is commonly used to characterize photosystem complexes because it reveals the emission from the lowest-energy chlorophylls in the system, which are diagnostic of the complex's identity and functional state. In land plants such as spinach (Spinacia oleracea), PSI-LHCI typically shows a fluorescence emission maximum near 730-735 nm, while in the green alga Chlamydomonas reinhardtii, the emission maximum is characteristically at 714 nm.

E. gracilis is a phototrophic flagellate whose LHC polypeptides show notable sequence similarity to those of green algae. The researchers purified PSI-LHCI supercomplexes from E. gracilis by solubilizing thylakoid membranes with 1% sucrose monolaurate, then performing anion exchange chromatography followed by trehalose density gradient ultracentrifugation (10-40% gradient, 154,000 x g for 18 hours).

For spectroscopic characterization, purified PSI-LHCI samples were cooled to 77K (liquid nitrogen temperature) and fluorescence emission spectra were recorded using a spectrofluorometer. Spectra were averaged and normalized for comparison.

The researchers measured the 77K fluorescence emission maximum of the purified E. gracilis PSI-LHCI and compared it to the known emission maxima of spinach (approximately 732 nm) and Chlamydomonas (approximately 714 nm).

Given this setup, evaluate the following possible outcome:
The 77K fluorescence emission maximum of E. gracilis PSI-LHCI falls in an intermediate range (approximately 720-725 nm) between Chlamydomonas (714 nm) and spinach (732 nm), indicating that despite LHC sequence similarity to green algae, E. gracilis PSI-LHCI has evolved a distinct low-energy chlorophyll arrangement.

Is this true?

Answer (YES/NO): NO